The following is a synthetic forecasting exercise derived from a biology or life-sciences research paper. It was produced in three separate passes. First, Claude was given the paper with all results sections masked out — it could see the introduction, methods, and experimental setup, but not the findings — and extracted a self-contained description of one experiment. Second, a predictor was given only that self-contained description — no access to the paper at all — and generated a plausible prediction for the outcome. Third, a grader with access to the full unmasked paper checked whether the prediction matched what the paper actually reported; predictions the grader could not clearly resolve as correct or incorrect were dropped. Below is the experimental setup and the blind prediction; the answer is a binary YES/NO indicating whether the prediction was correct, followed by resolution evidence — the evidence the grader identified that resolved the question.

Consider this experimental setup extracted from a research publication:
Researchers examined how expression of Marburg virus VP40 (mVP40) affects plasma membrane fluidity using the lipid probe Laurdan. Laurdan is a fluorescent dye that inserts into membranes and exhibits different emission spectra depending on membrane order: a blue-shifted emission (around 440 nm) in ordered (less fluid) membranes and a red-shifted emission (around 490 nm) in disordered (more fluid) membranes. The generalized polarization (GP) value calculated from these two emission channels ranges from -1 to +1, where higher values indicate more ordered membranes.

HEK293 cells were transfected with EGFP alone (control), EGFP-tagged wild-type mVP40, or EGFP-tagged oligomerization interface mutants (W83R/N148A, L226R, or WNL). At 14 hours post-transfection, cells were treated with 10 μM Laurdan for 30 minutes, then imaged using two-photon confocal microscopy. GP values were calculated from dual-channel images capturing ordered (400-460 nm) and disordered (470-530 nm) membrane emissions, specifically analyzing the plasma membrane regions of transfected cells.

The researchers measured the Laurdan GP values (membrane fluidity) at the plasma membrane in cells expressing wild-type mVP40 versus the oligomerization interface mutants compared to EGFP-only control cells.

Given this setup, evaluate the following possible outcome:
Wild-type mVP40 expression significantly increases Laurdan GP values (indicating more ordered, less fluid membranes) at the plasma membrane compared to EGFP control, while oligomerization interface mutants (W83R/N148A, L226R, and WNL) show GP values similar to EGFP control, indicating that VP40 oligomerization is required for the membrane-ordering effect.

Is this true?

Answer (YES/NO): NO